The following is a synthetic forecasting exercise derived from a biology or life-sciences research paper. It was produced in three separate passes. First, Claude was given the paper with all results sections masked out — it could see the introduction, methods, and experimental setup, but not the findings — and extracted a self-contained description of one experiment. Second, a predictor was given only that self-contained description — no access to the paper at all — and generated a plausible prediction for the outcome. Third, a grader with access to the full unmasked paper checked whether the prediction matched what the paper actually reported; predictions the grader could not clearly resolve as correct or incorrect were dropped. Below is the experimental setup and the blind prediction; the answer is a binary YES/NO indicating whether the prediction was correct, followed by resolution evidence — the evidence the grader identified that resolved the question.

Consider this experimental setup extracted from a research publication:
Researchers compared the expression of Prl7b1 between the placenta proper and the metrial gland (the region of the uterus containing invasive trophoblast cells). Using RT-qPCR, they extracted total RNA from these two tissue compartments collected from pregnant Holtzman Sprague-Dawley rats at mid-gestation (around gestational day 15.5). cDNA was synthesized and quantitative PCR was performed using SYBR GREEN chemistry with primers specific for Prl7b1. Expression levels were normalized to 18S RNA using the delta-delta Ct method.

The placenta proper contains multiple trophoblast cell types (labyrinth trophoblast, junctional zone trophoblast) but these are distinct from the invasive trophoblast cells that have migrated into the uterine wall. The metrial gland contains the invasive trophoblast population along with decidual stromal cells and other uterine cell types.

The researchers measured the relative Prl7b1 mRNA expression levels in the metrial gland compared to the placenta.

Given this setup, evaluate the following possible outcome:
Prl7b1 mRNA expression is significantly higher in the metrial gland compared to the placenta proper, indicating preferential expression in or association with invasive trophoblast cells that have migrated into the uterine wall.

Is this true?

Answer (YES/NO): YES